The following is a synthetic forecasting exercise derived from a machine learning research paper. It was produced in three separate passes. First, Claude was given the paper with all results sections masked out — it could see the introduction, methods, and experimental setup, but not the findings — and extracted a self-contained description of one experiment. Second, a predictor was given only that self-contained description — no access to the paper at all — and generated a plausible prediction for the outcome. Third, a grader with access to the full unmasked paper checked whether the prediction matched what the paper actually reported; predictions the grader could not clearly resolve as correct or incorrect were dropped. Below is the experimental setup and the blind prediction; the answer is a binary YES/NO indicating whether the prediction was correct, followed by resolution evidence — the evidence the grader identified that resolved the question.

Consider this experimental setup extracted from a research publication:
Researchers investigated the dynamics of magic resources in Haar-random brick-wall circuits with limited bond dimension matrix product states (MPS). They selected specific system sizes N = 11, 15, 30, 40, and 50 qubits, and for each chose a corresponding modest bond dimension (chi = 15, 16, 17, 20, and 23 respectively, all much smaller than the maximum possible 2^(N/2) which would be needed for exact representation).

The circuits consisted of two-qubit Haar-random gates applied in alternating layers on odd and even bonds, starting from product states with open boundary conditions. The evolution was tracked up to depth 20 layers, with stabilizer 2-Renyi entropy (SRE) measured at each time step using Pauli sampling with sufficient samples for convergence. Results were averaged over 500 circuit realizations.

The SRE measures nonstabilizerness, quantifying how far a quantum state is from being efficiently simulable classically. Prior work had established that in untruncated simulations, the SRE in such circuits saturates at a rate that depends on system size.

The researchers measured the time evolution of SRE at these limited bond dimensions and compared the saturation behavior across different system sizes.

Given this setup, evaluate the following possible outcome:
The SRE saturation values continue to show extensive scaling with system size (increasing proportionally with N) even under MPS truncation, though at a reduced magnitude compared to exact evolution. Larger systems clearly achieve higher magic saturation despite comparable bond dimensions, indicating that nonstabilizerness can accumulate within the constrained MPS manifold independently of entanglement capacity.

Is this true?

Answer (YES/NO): NO